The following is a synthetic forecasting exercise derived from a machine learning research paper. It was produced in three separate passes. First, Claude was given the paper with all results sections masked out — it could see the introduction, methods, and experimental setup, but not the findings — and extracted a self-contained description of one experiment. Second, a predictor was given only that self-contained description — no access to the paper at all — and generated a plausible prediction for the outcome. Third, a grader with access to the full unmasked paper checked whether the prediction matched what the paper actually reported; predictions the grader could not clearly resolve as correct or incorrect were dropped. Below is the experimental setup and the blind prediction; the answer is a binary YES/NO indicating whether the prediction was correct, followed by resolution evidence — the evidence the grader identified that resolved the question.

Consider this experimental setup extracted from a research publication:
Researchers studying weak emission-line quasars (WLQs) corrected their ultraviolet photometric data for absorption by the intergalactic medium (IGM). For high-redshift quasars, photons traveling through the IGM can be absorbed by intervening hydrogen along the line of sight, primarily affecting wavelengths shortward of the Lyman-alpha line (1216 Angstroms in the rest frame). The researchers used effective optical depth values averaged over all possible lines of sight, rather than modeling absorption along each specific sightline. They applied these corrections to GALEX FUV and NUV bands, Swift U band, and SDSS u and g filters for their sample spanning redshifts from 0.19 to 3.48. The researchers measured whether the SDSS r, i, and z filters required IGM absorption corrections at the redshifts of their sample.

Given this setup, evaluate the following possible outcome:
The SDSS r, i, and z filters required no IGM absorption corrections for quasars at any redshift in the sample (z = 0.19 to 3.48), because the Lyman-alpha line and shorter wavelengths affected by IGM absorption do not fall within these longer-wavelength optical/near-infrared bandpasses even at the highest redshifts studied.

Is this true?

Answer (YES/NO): YES